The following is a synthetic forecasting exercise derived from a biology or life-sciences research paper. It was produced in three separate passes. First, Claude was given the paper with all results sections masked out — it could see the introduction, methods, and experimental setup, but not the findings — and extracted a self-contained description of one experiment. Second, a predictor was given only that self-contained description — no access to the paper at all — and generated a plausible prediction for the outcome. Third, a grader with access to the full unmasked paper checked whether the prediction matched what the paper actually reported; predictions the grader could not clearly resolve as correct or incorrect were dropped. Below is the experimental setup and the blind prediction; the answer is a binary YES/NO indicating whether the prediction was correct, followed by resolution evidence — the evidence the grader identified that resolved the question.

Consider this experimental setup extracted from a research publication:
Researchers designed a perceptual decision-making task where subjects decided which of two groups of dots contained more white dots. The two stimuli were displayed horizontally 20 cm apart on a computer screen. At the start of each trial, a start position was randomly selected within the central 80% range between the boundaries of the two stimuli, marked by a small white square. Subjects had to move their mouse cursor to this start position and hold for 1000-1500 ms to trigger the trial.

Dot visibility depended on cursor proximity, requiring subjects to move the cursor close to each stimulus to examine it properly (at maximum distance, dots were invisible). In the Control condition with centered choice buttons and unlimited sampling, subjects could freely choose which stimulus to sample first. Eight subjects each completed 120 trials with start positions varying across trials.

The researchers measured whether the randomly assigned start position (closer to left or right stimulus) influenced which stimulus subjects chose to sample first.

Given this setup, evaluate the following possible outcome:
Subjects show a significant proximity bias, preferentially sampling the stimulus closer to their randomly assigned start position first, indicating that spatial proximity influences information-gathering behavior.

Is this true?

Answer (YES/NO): YES